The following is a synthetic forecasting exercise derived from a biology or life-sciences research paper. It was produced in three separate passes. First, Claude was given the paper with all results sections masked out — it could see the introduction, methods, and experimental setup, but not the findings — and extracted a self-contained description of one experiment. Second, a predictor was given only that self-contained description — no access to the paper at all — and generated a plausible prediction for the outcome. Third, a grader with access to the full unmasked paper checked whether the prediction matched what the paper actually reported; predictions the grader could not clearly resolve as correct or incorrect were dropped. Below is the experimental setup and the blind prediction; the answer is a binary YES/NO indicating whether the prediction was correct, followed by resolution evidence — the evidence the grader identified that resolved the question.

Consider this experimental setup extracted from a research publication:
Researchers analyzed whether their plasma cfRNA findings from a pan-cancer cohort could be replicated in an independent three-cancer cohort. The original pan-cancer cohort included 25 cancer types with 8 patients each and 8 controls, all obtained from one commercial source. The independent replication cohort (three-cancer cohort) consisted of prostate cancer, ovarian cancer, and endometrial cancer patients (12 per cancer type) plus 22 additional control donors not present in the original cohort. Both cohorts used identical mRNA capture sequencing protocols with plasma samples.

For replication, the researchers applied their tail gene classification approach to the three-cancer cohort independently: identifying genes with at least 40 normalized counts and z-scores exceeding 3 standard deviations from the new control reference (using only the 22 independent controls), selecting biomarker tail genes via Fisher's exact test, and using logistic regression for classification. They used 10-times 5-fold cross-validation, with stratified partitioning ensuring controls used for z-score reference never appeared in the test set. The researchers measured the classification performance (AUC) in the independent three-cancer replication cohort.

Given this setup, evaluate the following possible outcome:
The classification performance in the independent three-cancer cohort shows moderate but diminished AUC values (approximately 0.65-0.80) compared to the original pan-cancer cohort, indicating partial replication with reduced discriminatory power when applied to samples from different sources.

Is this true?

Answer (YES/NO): NO